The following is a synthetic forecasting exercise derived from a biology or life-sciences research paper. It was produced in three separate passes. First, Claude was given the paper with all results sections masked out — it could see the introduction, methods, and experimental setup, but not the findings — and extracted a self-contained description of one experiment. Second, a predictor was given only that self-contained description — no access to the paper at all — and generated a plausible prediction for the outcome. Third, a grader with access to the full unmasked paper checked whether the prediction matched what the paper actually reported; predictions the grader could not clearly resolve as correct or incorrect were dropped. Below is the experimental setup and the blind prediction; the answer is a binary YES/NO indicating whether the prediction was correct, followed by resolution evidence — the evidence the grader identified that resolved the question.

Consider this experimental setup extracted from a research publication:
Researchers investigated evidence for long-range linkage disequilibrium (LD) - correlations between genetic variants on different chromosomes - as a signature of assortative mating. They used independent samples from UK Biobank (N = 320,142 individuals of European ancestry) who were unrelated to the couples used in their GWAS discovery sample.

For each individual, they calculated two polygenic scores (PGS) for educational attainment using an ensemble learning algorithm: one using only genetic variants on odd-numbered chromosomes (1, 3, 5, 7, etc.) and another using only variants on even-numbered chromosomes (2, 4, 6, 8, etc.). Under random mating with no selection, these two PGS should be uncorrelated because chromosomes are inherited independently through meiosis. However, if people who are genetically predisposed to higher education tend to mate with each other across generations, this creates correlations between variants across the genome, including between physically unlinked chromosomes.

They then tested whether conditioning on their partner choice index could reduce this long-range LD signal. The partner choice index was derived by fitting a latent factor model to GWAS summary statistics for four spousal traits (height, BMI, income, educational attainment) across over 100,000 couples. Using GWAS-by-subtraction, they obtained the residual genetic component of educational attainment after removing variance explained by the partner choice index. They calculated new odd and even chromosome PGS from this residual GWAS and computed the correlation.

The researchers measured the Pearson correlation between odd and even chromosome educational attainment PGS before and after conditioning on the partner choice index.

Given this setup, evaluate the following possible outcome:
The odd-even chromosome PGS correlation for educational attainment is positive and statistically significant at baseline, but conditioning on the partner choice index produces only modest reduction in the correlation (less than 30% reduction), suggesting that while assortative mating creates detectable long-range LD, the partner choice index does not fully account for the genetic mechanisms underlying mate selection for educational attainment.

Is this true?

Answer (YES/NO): NO